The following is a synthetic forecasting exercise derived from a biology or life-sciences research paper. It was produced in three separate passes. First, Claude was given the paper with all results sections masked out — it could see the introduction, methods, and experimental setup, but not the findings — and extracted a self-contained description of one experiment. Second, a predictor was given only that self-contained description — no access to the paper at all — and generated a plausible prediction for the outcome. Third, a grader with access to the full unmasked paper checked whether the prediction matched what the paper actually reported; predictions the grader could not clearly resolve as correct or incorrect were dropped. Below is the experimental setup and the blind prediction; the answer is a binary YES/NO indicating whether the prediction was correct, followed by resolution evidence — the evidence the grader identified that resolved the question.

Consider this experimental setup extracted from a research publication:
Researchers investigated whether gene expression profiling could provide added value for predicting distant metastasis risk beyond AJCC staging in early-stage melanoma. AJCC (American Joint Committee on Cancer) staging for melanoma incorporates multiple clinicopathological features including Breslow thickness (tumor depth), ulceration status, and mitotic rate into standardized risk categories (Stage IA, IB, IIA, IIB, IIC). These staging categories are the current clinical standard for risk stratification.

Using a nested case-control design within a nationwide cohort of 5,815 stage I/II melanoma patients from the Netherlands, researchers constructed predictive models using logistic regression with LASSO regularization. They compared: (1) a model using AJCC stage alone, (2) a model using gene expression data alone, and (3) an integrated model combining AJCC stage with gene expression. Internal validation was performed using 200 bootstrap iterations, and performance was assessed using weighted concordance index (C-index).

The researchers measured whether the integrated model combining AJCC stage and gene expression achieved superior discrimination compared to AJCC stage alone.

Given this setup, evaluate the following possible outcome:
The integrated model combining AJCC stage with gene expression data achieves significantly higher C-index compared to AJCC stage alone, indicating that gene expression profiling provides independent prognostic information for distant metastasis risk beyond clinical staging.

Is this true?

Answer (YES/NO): NO